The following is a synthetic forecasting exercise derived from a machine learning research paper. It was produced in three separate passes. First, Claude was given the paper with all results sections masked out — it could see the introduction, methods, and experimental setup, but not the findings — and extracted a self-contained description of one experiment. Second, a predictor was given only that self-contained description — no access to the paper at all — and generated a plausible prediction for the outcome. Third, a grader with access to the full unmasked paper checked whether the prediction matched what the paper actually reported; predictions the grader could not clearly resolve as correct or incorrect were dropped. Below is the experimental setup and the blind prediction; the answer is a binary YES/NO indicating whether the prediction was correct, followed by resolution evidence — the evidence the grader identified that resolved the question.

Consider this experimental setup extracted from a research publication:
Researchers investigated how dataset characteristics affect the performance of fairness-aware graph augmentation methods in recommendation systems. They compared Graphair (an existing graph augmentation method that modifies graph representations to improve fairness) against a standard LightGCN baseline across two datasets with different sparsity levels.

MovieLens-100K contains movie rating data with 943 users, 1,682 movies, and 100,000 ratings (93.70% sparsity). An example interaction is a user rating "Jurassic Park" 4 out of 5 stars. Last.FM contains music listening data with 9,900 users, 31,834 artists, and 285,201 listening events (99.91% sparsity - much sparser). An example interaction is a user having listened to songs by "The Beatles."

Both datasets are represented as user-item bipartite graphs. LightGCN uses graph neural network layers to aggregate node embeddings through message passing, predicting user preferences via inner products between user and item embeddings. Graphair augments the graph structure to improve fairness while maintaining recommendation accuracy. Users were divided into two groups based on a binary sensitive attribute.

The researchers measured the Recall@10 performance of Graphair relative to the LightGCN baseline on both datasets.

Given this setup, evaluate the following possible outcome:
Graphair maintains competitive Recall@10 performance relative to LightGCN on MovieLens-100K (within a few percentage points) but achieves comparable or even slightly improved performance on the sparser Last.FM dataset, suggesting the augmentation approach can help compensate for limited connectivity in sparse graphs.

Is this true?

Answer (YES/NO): YES